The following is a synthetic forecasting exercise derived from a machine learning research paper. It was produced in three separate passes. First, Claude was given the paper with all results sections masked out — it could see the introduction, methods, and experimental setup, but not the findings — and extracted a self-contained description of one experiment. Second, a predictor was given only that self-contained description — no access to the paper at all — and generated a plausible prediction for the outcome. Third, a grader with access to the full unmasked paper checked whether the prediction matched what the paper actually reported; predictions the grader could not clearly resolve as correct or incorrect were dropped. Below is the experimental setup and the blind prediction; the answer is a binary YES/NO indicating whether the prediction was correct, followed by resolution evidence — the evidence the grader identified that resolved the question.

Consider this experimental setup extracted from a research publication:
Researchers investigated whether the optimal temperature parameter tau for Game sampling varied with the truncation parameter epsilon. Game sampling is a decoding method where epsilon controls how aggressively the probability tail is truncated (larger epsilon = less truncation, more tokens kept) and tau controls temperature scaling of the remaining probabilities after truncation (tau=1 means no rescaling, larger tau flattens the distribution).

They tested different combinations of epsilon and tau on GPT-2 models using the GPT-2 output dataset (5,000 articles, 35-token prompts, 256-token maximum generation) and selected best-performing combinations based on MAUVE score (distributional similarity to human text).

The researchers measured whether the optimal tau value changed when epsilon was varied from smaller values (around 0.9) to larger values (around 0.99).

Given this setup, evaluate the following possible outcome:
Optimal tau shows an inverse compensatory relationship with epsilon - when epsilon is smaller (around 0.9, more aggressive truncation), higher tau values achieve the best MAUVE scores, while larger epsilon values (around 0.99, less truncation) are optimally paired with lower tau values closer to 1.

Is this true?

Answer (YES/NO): NO